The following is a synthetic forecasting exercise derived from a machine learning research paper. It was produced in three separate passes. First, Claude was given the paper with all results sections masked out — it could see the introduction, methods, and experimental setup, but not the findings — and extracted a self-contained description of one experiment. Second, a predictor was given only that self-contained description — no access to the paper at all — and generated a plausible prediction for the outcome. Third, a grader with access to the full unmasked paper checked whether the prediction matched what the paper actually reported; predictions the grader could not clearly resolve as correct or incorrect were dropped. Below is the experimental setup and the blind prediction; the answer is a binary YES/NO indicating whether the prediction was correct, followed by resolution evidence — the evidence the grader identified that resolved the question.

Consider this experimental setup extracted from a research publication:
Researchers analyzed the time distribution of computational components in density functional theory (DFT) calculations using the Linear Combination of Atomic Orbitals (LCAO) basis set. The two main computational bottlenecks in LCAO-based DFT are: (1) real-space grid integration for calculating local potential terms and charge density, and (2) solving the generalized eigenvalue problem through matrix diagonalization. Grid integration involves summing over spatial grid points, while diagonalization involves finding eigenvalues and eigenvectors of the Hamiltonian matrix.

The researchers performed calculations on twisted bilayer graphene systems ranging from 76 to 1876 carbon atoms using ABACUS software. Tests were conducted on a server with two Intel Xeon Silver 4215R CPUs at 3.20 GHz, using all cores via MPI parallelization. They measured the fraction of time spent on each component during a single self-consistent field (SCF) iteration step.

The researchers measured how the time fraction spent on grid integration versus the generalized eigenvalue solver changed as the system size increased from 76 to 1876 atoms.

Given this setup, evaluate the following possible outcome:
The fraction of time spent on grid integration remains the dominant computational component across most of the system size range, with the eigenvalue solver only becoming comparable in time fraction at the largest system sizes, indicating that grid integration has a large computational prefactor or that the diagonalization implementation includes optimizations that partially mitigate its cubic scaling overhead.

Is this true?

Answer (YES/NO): NO